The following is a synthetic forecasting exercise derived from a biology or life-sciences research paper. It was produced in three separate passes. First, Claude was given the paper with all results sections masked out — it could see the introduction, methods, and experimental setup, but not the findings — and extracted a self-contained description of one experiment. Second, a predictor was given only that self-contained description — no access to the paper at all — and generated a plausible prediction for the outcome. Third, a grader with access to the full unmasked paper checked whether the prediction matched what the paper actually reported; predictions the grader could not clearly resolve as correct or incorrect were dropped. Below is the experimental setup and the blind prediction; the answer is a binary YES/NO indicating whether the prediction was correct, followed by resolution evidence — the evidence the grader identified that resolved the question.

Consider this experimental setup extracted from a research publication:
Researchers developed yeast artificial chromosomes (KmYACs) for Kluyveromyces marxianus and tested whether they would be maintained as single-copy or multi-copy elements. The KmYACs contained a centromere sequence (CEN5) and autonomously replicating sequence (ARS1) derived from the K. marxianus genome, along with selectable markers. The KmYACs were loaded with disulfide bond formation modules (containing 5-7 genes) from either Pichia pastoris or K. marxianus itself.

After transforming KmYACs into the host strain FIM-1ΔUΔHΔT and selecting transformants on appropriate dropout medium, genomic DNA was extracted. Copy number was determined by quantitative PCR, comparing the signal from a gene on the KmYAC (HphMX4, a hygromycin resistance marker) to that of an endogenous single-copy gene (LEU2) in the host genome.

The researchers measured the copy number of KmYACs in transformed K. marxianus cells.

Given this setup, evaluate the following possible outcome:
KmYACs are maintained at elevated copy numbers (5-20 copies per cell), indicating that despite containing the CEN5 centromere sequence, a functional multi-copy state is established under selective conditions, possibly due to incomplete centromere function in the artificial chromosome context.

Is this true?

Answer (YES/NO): NO